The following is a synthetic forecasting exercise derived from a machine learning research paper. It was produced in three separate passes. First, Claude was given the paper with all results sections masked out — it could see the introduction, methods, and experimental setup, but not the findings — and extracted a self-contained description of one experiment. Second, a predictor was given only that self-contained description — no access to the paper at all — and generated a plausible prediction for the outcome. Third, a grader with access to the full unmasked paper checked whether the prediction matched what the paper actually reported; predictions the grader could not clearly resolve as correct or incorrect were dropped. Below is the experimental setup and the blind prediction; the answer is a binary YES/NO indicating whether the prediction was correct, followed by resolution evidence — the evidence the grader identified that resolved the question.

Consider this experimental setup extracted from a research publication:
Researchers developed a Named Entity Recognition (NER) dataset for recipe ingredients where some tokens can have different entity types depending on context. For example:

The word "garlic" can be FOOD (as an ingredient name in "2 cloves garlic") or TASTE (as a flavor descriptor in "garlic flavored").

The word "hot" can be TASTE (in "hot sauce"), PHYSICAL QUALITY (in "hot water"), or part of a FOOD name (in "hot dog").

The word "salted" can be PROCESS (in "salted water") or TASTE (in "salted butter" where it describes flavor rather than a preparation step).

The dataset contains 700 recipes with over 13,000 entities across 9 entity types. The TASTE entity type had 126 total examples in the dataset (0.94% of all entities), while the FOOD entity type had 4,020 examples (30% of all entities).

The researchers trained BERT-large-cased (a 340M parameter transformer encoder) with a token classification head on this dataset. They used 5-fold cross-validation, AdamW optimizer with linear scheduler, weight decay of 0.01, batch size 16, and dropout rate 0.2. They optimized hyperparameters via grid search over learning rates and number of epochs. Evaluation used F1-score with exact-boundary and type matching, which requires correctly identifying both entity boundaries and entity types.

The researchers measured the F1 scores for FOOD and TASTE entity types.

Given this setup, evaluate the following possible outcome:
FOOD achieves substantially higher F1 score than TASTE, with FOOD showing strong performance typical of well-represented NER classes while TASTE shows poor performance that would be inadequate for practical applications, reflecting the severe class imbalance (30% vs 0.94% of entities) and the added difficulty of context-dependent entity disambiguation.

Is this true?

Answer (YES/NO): NO